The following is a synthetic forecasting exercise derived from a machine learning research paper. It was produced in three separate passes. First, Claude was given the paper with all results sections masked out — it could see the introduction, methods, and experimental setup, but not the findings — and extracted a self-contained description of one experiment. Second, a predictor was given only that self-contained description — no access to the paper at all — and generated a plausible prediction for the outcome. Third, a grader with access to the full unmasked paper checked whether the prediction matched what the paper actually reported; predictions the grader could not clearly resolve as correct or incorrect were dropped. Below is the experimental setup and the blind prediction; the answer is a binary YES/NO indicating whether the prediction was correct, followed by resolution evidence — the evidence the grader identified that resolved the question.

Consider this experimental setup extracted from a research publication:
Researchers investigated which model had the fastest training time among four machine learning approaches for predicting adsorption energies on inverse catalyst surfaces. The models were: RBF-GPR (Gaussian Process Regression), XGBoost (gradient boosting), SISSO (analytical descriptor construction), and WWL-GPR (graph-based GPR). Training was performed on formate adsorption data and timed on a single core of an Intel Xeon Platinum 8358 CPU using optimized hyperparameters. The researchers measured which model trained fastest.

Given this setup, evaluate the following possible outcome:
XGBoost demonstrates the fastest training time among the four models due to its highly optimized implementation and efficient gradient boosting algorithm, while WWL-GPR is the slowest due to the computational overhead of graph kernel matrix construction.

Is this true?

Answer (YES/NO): NO